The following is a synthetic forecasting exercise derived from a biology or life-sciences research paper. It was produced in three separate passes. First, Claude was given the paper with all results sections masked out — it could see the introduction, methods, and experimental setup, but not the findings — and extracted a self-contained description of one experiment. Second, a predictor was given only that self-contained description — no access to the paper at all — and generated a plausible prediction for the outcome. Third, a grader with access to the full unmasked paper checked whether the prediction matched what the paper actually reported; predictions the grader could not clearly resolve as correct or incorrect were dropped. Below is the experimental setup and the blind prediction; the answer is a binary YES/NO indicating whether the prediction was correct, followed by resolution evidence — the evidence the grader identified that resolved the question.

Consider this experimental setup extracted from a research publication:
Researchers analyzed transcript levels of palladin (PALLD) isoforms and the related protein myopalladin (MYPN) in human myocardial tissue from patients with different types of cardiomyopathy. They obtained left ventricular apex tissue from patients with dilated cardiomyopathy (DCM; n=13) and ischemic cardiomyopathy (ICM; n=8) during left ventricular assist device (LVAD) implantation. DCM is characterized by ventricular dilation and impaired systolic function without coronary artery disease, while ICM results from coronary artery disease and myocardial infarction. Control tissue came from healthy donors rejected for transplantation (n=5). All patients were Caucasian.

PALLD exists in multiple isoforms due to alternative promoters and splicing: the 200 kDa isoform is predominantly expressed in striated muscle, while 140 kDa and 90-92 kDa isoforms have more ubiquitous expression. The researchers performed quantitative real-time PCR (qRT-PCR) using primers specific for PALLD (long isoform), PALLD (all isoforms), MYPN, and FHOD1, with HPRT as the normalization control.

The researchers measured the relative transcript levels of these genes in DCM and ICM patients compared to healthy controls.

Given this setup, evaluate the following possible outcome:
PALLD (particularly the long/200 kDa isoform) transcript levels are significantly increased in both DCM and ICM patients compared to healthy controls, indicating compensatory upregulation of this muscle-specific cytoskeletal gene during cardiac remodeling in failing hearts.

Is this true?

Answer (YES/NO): NO